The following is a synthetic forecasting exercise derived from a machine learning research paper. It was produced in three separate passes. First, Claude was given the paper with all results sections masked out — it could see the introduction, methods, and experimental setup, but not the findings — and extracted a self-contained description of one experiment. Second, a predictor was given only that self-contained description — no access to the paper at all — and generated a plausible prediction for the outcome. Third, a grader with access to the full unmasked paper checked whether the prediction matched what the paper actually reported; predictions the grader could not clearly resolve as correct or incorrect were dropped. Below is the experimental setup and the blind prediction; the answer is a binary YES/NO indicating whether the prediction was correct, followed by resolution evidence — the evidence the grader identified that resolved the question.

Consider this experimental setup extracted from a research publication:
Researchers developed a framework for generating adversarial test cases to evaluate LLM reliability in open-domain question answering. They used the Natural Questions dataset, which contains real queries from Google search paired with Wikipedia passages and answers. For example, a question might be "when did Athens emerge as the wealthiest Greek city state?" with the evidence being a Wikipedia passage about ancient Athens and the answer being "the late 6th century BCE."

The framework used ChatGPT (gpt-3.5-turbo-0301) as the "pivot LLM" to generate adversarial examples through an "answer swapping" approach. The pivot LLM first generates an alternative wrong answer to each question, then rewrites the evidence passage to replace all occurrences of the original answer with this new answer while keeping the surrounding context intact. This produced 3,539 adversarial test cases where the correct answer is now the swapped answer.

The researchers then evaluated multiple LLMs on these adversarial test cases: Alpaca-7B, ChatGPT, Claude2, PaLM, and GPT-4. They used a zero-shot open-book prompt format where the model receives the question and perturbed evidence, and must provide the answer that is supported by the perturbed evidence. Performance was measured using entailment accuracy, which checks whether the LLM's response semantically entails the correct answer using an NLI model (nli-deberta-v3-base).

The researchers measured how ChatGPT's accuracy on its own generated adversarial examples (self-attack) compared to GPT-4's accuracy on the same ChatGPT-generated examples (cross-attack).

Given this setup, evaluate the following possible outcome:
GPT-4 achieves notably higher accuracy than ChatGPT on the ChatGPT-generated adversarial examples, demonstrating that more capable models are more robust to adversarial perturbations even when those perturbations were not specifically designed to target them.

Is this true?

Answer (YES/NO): YES